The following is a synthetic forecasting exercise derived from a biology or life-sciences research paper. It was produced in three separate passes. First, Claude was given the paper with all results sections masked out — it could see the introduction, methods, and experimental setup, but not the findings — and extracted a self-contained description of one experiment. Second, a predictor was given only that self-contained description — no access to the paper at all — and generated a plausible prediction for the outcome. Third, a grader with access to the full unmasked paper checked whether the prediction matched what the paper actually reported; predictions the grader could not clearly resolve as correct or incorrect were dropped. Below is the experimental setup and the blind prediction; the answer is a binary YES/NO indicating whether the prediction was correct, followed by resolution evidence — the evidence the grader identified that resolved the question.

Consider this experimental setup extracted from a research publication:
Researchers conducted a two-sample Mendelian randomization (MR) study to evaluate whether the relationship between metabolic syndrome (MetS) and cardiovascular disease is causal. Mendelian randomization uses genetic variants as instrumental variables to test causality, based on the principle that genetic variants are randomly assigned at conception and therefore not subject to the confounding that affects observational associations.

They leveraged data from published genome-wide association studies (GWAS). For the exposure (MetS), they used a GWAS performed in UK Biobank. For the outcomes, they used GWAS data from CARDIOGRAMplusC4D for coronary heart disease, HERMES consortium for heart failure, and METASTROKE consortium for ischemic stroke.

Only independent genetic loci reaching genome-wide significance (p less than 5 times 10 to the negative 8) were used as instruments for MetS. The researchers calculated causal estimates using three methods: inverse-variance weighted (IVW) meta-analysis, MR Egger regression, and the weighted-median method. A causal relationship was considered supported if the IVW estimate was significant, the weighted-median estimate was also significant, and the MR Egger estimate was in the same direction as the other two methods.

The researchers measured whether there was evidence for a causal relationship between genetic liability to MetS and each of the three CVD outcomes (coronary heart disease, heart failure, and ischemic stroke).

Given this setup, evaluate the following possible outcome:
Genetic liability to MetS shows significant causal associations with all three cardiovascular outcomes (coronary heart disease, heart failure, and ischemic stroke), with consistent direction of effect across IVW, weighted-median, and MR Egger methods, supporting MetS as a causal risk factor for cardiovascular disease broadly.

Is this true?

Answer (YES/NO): NO